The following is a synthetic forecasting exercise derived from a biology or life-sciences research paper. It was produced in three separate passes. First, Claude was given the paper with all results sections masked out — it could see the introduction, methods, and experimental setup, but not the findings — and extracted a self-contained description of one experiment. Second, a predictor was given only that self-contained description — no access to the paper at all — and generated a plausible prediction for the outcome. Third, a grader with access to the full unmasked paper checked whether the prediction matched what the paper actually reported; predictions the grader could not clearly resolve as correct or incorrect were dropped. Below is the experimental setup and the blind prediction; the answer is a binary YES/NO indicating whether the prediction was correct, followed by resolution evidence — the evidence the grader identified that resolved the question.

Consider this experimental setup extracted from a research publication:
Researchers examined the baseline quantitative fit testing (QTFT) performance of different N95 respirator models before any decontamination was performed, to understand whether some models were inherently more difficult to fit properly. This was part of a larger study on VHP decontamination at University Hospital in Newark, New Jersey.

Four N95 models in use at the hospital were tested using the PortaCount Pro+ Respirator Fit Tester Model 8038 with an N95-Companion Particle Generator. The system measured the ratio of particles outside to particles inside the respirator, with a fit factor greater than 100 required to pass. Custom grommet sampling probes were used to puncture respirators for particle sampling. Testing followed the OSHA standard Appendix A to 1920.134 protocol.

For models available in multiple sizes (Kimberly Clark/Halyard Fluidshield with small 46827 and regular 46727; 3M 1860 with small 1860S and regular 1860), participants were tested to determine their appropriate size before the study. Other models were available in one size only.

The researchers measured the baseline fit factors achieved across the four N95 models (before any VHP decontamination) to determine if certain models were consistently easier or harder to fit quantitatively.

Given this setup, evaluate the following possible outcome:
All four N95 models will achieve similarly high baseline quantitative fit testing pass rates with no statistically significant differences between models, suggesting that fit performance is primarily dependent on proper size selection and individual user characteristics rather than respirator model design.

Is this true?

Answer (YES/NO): NO